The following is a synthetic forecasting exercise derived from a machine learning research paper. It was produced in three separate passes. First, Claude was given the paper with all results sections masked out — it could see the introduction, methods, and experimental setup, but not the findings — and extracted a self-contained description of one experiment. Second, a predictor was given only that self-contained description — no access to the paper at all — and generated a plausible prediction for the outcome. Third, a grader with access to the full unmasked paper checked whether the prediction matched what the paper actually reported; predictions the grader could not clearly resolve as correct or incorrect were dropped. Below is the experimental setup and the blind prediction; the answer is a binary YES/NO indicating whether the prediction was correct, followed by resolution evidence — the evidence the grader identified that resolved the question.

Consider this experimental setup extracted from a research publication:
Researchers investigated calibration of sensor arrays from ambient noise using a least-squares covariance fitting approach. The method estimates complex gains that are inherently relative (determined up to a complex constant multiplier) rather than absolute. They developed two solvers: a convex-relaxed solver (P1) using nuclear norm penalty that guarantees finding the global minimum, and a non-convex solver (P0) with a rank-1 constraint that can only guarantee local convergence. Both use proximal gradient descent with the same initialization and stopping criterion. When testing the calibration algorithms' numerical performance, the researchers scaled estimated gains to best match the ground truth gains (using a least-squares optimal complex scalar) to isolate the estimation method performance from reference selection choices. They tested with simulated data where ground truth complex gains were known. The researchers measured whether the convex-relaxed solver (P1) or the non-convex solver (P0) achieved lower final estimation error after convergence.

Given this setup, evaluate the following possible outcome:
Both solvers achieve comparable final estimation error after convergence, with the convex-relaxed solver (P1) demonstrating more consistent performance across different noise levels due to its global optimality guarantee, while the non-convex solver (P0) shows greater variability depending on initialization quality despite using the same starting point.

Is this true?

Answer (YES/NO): NO